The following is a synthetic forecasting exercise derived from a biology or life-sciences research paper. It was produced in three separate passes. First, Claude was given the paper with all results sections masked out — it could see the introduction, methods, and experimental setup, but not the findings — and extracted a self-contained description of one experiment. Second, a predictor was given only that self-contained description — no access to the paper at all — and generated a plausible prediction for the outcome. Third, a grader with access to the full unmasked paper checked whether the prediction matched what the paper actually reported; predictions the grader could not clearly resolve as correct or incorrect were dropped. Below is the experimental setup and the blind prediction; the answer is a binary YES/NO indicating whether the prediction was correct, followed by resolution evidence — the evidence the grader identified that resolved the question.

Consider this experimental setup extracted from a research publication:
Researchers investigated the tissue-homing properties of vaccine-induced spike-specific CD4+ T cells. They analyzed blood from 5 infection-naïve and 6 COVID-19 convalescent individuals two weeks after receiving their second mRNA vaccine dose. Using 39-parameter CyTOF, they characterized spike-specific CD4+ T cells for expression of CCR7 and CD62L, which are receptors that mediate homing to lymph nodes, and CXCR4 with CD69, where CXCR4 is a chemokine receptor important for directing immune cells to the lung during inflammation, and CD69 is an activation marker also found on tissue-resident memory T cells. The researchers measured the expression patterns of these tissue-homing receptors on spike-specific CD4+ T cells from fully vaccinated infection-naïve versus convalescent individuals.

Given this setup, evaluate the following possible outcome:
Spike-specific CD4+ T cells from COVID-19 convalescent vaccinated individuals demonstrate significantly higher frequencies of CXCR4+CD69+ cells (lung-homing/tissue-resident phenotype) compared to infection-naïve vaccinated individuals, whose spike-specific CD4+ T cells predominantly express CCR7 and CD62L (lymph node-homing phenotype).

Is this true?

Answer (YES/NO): NO